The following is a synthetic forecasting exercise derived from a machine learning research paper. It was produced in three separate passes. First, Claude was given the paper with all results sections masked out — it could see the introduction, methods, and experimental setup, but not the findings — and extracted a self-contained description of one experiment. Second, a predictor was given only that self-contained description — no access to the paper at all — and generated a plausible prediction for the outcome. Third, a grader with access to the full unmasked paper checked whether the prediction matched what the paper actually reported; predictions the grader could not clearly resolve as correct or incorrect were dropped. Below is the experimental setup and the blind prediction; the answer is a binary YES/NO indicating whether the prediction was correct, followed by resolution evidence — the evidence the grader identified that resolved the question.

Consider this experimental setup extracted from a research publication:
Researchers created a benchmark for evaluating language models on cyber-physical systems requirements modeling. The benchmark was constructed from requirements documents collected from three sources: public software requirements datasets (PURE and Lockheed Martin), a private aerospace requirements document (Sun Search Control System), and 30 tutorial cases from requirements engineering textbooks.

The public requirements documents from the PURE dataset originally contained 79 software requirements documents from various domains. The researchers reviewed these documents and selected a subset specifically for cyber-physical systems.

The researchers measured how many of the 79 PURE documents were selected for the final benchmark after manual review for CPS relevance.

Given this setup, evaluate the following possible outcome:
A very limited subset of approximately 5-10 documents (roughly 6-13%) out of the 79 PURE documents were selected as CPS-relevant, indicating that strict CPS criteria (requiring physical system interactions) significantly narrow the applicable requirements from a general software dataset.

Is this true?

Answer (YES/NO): YES